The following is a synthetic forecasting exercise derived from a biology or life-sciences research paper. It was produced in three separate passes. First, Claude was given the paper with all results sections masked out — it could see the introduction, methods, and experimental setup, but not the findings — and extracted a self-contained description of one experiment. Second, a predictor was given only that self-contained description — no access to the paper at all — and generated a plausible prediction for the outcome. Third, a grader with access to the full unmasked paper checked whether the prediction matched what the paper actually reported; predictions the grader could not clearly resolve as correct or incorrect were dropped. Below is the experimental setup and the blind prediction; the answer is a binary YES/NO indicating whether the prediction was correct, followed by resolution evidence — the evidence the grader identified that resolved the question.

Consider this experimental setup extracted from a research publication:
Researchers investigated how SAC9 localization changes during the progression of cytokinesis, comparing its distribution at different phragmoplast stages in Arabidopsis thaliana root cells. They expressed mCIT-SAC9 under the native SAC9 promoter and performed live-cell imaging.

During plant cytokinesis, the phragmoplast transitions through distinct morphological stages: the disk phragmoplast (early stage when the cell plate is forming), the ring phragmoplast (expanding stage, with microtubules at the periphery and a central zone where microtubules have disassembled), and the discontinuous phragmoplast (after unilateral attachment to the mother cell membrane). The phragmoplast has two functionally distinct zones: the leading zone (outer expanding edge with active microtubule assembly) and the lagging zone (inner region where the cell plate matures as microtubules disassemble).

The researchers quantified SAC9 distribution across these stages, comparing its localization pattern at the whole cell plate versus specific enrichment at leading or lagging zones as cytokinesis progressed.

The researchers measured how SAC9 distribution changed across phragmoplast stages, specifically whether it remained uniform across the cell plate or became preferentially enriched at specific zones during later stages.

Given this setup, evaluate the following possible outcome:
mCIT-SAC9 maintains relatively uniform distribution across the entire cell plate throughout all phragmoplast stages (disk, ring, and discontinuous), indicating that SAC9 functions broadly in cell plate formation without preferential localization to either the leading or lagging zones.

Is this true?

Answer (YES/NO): NO